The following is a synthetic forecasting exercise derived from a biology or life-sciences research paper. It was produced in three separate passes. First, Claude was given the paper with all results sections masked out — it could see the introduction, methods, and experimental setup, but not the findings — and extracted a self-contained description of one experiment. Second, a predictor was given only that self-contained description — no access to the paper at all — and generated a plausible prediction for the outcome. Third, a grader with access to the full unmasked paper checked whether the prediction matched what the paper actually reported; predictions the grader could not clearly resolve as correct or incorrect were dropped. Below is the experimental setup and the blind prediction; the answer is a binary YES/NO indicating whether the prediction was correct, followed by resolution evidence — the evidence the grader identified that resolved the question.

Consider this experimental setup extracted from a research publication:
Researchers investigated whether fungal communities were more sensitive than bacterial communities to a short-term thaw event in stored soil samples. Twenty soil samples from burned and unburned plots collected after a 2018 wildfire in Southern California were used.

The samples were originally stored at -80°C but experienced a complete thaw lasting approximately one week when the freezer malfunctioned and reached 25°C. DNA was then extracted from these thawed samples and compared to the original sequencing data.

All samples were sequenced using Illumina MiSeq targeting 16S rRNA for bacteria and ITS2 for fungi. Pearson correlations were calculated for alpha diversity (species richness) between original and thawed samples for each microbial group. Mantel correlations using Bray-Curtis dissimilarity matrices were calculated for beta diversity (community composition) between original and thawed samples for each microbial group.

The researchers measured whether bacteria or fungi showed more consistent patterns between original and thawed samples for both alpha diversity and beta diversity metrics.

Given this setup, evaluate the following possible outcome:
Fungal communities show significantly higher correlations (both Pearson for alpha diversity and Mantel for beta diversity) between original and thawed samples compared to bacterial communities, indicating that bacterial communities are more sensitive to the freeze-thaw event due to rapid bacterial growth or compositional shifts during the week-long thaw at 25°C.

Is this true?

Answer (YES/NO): NO